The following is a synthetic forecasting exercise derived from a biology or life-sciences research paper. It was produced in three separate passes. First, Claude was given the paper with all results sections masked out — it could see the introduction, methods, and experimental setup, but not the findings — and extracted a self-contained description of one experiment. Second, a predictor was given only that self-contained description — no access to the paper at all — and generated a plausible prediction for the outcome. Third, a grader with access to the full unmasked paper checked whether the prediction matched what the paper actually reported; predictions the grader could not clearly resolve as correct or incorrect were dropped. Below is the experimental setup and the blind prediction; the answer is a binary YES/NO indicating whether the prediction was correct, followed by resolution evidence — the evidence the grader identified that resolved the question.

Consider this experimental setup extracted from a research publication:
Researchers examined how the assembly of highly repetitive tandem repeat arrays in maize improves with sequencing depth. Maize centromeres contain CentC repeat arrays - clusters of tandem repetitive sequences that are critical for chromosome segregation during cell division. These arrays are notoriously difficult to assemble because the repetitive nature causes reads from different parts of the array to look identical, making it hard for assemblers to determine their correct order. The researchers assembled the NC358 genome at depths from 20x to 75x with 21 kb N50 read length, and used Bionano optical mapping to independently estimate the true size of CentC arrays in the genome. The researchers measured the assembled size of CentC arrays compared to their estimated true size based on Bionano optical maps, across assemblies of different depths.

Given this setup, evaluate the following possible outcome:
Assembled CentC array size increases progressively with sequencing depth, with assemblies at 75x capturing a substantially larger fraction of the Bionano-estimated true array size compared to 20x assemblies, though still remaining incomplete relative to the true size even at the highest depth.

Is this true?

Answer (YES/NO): NO